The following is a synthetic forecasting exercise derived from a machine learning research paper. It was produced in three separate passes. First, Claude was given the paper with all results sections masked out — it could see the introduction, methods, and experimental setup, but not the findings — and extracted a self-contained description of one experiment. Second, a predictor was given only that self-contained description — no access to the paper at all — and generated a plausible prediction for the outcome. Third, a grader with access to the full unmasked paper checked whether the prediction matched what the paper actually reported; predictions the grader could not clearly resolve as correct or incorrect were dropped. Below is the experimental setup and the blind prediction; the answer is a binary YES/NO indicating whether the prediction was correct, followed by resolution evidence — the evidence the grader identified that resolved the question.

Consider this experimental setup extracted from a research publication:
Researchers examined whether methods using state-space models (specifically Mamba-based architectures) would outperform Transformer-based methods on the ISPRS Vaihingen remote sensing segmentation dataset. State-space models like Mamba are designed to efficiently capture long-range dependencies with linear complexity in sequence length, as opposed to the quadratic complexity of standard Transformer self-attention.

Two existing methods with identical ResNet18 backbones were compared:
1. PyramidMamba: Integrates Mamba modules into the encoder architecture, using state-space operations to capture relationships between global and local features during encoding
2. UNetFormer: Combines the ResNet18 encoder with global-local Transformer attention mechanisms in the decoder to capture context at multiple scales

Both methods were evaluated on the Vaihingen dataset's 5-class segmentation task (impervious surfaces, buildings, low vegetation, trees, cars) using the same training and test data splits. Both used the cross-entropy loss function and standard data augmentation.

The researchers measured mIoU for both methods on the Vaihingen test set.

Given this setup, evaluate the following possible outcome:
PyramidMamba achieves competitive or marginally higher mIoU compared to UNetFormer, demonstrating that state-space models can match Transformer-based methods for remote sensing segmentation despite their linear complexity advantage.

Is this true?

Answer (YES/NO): NO